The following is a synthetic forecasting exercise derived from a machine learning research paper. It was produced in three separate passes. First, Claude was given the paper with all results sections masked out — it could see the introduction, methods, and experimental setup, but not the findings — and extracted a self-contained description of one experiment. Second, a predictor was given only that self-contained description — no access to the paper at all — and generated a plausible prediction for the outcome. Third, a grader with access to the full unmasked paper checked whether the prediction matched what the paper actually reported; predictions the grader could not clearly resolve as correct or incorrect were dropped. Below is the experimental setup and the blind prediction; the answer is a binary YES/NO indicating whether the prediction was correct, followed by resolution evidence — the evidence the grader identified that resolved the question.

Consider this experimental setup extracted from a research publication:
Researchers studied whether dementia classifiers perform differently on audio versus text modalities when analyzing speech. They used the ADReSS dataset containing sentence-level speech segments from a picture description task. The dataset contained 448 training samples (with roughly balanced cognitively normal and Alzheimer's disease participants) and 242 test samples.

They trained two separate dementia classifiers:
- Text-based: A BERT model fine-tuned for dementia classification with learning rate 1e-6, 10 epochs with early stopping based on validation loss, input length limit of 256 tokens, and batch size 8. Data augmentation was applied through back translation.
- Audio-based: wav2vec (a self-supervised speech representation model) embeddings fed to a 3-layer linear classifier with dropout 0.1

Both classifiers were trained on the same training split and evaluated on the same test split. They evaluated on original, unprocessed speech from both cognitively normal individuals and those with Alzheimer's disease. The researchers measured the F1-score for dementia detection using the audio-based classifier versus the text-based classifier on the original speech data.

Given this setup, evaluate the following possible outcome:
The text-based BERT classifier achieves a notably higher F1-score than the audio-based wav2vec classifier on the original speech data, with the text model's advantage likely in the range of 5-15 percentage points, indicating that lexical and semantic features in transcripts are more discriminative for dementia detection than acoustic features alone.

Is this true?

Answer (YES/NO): YES